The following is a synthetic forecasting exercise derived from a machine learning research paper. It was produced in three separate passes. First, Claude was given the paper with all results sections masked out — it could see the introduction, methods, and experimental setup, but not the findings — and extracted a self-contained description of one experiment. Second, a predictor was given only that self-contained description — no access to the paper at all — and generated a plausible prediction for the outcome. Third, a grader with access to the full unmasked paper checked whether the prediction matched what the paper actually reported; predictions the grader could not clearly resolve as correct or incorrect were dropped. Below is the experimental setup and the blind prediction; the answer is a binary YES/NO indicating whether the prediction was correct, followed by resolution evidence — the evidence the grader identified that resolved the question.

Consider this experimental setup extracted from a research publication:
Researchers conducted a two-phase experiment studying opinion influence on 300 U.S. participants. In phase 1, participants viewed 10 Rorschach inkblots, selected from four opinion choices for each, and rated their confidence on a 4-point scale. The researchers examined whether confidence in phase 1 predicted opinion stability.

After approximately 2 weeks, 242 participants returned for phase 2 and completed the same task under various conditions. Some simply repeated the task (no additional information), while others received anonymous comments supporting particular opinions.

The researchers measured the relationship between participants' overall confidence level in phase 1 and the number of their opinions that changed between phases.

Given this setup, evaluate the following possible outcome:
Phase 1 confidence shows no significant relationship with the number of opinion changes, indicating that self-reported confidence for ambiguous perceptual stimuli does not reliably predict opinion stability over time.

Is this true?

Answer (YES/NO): NO